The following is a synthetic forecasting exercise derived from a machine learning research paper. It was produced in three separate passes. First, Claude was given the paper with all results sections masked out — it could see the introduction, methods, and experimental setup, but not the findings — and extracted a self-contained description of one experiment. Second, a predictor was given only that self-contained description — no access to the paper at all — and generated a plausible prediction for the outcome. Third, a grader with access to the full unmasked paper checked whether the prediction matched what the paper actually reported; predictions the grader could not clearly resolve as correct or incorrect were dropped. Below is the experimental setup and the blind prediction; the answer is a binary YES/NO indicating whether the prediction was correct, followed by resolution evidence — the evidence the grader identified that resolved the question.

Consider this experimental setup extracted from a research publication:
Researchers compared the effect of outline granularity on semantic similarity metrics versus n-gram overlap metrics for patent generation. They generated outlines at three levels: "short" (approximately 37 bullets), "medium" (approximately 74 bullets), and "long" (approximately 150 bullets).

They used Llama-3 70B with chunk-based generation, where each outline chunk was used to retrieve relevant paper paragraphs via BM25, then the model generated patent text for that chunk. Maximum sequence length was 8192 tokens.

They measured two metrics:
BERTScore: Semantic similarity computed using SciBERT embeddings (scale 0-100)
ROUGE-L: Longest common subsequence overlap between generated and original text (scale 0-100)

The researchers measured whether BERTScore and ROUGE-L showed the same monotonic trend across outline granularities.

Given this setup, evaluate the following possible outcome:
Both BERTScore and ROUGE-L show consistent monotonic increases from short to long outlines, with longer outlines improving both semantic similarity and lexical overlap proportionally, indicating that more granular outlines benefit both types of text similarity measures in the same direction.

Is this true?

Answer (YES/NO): NO